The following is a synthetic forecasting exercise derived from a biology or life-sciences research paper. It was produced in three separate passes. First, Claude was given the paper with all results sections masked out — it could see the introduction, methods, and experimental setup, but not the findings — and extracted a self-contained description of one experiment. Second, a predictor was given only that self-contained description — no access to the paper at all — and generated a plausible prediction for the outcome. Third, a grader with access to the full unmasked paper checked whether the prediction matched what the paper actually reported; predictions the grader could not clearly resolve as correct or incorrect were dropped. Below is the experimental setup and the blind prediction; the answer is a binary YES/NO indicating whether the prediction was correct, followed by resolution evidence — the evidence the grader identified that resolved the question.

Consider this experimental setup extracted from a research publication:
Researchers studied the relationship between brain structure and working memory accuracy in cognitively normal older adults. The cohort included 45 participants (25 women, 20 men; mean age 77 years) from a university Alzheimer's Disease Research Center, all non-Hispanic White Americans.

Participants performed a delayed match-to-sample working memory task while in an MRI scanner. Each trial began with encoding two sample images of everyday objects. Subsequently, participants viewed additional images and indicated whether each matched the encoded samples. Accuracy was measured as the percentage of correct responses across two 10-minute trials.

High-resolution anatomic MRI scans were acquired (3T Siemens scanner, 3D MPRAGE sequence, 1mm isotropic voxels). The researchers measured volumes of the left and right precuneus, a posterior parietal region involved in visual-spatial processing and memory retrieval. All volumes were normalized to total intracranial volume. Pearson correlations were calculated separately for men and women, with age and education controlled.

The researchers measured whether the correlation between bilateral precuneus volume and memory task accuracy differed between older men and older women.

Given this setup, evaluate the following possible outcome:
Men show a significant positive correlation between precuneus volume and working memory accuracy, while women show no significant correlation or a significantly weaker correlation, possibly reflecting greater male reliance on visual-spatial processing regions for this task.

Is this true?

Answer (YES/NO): NO